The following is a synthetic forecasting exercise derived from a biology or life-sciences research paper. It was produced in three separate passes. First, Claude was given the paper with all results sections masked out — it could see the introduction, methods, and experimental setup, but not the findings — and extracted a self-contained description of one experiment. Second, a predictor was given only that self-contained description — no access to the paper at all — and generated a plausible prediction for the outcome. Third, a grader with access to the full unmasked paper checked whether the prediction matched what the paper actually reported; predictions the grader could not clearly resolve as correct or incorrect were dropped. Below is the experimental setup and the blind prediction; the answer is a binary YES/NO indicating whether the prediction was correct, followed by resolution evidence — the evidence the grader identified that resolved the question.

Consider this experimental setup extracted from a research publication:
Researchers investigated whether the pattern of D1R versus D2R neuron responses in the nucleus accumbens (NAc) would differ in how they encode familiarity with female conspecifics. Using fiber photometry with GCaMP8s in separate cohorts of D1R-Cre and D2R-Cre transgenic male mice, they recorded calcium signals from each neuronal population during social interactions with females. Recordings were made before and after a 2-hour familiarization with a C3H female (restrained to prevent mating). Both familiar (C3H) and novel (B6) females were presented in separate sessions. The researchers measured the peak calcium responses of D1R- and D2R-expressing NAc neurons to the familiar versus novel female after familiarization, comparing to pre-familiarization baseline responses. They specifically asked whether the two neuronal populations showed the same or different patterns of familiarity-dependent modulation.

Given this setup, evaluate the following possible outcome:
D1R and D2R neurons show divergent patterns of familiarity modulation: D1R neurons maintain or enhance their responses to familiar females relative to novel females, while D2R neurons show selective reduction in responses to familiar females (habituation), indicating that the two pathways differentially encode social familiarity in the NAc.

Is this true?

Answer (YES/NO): NO